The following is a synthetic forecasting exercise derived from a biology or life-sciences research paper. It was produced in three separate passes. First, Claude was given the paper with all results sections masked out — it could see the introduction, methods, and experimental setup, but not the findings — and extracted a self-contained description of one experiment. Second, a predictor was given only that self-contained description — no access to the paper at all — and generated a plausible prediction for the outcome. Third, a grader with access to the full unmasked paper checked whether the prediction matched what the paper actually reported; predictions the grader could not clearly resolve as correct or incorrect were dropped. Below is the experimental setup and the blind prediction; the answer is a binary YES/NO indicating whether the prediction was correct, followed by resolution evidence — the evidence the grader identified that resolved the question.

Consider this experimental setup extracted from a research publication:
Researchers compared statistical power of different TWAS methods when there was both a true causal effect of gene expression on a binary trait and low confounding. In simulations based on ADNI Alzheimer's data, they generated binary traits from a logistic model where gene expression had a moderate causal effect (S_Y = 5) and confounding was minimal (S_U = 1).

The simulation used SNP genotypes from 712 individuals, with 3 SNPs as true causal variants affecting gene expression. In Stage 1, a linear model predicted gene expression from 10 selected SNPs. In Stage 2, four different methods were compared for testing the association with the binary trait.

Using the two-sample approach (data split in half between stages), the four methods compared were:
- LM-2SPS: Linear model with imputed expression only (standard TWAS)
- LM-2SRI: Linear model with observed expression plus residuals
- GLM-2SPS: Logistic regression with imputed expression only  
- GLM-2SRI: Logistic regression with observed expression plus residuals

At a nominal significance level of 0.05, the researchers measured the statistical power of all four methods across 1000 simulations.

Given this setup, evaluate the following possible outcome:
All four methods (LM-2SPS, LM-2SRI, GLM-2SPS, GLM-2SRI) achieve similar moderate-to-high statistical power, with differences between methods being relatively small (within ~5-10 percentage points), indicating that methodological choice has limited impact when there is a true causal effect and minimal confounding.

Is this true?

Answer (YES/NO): YES